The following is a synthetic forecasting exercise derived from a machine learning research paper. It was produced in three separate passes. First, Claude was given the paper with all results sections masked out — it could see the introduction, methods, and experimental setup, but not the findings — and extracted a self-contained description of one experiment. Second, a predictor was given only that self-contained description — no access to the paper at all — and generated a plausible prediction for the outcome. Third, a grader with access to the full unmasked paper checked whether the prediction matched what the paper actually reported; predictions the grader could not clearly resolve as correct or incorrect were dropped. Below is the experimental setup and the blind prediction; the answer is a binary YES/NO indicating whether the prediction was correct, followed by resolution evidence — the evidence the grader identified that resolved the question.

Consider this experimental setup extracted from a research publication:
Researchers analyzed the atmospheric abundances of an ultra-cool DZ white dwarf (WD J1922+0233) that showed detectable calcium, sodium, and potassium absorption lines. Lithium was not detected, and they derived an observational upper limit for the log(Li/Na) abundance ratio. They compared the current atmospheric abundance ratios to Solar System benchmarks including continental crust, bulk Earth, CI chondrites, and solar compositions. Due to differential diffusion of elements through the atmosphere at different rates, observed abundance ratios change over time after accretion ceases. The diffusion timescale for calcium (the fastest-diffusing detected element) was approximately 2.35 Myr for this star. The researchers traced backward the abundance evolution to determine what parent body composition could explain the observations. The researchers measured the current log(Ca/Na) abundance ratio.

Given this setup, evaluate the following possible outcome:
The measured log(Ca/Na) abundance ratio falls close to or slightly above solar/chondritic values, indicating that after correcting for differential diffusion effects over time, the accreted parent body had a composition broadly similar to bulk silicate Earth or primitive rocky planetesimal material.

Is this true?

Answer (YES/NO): NO